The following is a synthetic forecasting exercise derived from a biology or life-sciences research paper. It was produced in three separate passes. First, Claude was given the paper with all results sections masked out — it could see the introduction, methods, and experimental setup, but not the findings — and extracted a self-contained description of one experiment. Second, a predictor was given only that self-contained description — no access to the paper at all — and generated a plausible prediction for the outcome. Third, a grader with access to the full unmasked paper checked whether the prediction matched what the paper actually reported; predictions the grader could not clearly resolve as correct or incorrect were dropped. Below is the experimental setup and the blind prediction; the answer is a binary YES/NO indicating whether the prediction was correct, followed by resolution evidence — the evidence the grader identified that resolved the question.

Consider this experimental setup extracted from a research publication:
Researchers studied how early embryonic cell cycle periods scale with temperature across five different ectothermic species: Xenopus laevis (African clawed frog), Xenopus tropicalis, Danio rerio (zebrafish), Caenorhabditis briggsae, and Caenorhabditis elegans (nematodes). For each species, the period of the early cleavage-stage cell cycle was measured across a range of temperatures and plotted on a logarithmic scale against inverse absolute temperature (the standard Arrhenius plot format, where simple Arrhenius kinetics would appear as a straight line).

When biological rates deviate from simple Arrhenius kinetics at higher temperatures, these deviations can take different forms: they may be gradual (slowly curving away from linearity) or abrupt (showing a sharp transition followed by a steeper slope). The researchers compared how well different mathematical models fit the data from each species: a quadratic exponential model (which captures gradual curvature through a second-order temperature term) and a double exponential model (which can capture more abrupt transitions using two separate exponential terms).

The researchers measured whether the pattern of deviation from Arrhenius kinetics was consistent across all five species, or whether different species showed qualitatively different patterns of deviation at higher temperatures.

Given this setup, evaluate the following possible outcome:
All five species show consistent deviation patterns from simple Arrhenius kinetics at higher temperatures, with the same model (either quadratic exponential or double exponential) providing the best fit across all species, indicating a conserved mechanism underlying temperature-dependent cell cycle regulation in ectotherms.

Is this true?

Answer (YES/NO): NO